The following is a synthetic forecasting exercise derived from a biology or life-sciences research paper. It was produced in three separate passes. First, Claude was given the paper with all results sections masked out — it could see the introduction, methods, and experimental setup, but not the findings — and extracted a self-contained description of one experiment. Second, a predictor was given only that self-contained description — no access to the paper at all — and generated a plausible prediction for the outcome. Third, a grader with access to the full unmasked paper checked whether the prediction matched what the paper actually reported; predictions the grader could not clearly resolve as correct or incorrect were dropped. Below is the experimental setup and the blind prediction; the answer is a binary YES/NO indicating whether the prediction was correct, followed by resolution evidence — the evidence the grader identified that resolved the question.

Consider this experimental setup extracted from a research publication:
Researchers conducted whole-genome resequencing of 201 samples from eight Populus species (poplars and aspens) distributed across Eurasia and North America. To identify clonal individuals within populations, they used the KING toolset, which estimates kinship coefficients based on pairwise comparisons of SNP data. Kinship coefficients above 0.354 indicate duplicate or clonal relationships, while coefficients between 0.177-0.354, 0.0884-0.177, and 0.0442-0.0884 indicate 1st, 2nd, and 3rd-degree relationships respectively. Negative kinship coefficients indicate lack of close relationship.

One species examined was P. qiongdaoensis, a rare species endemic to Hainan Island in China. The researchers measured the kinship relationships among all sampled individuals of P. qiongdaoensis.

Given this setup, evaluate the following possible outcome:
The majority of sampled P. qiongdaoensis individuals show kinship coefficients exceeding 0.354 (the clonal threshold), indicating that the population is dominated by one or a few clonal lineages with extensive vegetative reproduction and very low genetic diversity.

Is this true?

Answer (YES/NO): YES